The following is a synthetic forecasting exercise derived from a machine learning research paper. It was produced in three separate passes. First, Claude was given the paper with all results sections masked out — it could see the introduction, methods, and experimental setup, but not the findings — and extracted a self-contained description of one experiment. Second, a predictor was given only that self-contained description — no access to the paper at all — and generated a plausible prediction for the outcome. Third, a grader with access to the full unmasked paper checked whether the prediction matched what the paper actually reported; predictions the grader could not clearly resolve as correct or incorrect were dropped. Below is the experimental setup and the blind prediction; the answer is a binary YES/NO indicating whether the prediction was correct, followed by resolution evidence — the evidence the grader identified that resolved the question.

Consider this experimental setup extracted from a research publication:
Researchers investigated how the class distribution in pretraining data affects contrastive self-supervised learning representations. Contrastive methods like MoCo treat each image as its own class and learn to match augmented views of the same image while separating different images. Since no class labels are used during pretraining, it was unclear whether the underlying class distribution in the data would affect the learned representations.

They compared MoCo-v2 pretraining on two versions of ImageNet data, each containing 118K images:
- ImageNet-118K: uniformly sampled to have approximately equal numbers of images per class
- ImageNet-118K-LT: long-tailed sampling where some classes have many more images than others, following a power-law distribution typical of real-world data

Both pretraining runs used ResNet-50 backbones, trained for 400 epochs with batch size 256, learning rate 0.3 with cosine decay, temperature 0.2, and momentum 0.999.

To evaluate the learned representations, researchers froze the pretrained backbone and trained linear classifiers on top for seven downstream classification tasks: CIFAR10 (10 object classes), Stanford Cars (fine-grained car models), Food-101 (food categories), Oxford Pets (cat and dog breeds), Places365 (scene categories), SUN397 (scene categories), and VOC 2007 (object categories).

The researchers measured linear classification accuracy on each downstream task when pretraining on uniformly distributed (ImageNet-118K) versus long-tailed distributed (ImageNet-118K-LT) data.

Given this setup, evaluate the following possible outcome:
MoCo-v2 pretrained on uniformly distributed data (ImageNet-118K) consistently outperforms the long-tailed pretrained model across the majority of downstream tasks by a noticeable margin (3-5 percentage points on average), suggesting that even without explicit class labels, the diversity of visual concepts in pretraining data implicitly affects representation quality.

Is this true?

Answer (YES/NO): NO